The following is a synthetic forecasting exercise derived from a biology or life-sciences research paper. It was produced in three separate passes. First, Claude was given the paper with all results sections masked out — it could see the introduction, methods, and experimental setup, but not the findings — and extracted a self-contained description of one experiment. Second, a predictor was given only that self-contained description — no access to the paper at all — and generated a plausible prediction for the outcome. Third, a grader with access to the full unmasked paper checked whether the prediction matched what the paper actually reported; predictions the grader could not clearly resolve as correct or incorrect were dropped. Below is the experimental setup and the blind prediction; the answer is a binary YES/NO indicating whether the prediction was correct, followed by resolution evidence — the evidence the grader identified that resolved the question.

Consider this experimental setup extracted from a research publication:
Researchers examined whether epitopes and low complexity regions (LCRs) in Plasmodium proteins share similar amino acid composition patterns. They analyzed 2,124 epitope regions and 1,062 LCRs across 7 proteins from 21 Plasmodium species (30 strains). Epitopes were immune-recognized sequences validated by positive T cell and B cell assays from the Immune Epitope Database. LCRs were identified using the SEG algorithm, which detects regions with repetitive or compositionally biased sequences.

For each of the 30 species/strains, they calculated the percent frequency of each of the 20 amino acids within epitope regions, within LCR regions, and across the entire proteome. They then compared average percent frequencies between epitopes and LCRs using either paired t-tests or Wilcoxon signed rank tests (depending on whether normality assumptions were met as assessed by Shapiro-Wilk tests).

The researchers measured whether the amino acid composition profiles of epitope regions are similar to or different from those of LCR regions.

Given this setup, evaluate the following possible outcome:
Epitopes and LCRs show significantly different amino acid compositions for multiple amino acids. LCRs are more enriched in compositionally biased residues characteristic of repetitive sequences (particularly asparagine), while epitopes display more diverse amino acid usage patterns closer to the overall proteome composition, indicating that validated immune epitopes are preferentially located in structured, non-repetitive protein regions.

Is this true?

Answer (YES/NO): NO